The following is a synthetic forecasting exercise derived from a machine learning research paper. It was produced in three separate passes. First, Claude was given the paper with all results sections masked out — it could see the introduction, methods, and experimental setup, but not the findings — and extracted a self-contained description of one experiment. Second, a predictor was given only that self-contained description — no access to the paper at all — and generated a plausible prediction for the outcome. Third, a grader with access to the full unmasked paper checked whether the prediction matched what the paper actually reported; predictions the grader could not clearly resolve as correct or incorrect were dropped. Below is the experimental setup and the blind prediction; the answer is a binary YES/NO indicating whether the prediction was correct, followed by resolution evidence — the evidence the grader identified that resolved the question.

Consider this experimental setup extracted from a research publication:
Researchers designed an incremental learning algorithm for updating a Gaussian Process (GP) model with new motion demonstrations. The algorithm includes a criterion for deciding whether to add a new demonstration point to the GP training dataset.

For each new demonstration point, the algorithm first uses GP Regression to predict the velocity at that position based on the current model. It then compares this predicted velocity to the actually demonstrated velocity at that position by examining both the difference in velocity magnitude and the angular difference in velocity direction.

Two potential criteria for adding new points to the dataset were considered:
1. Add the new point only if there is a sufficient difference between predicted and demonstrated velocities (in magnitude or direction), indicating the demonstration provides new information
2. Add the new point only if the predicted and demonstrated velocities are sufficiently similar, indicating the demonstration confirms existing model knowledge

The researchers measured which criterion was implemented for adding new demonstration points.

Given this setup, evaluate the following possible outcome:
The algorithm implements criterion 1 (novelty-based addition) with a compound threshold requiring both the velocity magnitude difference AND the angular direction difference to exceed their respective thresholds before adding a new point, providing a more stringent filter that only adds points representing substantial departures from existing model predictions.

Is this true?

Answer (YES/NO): NO